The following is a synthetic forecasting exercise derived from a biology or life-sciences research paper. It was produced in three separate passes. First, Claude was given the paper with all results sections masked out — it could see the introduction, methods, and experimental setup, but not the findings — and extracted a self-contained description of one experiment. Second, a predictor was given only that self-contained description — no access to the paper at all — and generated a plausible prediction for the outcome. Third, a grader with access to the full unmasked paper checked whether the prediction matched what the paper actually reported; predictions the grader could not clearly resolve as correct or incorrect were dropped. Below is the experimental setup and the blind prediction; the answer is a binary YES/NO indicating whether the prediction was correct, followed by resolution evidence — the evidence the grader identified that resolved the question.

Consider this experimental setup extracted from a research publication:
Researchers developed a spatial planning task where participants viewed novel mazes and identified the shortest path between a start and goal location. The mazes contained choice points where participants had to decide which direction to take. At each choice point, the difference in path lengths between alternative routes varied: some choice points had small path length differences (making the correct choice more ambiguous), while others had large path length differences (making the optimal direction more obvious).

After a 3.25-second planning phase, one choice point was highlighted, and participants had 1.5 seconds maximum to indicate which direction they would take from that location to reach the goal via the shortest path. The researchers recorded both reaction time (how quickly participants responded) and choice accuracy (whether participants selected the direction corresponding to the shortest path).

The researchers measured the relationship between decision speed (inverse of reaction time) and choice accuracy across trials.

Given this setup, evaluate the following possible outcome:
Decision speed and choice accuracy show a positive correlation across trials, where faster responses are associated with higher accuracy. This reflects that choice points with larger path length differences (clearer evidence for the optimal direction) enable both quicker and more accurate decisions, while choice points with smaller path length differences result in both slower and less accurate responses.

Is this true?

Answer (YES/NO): YES